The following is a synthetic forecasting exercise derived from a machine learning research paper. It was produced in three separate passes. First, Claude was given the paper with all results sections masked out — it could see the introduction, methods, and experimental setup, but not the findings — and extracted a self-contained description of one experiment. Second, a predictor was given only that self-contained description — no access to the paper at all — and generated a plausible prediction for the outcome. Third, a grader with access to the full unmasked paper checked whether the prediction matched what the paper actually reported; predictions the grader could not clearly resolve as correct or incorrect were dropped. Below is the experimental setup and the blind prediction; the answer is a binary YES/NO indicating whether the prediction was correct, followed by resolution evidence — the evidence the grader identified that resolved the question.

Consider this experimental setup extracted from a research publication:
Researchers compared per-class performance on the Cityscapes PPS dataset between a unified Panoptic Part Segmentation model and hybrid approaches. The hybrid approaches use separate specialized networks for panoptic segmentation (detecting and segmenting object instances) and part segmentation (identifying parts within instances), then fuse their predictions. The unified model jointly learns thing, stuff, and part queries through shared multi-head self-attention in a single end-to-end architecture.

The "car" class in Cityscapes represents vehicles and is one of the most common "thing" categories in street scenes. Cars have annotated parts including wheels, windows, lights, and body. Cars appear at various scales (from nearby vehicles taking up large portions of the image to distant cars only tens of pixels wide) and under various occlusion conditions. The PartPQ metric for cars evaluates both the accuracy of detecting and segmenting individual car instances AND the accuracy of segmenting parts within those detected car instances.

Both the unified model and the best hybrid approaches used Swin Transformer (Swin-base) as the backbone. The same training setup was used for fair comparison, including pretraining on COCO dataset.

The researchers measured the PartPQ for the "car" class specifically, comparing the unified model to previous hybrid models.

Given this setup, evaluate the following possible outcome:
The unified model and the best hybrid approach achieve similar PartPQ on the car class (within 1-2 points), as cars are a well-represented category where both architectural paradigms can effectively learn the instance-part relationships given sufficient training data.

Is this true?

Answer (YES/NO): NO